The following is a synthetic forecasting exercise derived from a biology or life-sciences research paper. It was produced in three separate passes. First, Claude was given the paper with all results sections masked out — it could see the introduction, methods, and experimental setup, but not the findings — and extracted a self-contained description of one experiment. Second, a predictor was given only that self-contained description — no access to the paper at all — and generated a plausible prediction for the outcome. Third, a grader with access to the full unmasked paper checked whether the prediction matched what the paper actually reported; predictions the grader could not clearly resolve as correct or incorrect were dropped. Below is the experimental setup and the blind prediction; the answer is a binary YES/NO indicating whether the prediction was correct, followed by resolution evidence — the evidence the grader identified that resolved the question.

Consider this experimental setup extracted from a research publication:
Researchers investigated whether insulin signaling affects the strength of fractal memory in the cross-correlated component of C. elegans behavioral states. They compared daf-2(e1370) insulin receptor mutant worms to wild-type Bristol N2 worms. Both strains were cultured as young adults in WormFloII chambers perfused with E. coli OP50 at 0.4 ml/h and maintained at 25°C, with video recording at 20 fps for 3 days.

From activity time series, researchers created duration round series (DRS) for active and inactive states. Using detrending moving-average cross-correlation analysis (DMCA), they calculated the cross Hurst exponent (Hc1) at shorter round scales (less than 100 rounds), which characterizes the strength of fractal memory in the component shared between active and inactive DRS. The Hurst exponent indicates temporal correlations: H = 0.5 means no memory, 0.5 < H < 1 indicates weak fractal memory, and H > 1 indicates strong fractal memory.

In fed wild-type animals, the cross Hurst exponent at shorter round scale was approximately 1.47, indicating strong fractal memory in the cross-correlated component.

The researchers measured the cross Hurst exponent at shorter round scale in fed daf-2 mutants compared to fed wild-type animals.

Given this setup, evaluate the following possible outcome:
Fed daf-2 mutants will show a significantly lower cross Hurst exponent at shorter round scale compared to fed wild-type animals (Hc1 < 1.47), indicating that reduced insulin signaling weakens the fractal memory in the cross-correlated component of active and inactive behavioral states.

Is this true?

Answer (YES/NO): YES